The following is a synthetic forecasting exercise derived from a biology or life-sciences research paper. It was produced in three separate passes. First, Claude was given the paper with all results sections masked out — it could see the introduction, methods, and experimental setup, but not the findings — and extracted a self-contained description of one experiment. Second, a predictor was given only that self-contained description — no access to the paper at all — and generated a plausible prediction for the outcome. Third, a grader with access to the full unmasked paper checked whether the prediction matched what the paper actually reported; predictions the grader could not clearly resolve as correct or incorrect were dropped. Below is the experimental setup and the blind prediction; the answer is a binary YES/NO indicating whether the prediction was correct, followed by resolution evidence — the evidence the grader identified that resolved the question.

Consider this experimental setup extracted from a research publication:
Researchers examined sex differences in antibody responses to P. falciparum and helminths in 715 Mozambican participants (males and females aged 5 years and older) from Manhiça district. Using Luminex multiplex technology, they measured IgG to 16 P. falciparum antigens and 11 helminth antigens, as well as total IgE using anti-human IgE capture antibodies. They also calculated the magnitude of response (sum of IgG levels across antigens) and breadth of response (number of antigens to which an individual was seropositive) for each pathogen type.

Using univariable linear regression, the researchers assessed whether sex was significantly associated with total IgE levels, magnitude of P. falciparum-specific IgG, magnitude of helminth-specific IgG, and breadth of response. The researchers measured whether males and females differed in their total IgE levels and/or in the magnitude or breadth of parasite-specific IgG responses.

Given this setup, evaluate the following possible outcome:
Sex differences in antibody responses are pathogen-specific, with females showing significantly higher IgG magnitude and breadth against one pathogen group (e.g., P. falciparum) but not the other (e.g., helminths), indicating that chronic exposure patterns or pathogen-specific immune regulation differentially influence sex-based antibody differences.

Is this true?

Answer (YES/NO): NO